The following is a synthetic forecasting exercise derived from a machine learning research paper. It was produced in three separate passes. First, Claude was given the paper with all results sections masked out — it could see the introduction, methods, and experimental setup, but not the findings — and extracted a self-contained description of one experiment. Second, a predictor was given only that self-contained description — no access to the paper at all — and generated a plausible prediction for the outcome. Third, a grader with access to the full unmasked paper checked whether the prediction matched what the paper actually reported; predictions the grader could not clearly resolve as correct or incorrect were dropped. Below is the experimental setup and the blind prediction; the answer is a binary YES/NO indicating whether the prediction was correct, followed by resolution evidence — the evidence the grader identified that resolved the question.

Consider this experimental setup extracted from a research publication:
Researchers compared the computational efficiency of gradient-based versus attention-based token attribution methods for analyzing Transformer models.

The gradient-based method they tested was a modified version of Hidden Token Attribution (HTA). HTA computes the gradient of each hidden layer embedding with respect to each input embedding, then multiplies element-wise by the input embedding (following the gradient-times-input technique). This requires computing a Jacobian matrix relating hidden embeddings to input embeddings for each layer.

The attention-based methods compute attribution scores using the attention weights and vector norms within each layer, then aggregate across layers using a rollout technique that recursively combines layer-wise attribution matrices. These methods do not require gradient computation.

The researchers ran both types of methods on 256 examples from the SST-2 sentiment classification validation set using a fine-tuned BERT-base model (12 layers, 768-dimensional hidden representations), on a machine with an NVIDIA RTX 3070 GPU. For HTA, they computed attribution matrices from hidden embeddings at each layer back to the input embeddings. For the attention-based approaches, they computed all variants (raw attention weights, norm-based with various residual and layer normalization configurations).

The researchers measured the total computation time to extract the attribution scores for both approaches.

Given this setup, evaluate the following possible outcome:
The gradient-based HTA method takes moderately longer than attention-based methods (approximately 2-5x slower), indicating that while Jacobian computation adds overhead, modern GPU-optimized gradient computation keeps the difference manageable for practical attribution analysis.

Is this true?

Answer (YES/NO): NO